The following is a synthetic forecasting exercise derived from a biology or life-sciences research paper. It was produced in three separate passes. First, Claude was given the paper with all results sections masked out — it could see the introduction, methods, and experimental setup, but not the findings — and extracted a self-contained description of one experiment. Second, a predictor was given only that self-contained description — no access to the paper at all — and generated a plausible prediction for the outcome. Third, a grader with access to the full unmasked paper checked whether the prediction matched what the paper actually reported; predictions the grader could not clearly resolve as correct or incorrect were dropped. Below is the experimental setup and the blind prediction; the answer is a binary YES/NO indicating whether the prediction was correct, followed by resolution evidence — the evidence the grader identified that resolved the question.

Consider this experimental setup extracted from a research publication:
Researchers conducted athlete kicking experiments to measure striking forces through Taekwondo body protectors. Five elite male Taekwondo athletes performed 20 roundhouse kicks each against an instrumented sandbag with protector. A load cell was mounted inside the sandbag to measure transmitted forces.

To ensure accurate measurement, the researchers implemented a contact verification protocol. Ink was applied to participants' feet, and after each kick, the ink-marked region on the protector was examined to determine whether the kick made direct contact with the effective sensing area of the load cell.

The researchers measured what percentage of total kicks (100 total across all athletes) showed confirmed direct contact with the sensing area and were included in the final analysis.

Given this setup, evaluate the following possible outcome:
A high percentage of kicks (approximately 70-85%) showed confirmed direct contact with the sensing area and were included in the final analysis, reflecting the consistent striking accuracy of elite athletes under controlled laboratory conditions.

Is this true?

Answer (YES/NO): NO